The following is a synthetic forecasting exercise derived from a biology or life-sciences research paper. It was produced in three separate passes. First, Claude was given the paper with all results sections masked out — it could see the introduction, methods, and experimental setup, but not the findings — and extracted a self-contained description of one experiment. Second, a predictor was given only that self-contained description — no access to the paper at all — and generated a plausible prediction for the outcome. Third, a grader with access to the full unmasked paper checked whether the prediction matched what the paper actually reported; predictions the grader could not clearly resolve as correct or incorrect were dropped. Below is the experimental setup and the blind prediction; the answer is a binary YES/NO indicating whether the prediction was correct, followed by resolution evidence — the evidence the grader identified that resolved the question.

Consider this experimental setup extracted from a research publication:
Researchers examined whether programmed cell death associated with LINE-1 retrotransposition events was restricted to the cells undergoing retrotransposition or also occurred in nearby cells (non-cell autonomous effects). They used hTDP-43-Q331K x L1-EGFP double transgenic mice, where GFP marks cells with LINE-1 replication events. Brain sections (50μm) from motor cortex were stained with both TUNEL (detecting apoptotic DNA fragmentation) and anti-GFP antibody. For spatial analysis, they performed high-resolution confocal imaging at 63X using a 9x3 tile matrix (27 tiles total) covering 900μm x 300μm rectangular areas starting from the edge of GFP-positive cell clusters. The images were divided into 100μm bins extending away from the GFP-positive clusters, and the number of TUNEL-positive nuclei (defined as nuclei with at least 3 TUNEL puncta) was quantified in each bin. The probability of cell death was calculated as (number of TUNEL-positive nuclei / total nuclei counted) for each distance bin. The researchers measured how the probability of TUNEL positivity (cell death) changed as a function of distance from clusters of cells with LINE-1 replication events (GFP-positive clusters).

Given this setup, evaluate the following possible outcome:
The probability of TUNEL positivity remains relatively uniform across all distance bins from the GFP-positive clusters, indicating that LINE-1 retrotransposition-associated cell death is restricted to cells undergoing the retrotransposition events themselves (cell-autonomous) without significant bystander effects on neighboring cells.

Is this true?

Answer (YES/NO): NO